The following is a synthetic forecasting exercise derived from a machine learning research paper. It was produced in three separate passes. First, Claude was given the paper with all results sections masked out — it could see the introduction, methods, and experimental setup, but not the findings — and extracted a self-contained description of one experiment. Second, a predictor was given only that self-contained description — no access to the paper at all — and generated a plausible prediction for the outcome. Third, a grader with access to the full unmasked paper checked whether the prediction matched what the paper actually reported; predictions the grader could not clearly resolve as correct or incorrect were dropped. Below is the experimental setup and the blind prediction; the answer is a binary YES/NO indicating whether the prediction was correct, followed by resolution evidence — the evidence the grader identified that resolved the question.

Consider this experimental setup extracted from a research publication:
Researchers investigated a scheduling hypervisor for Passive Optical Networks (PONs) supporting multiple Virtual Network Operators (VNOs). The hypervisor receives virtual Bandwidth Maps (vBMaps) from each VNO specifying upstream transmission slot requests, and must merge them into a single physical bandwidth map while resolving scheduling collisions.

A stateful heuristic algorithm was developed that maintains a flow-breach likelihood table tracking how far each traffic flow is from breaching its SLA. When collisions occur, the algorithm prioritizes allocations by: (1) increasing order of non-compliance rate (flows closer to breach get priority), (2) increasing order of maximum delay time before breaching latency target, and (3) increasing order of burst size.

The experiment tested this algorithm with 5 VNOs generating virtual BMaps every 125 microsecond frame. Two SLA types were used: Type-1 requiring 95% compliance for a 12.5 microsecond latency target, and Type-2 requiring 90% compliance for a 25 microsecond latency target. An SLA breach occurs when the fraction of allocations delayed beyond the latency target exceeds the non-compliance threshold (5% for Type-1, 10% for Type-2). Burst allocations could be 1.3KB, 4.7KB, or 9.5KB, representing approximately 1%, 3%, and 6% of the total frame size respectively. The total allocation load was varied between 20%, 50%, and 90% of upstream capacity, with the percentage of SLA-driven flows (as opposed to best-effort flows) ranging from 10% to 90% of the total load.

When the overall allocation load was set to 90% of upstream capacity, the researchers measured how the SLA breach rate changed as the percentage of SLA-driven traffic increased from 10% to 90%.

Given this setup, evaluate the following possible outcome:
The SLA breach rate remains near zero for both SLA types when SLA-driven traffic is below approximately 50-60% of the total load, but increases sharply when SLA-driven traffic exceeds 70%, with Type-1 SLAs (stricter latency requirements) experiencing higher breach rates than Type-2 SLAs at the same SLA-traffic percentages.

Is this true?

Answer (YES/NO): NO